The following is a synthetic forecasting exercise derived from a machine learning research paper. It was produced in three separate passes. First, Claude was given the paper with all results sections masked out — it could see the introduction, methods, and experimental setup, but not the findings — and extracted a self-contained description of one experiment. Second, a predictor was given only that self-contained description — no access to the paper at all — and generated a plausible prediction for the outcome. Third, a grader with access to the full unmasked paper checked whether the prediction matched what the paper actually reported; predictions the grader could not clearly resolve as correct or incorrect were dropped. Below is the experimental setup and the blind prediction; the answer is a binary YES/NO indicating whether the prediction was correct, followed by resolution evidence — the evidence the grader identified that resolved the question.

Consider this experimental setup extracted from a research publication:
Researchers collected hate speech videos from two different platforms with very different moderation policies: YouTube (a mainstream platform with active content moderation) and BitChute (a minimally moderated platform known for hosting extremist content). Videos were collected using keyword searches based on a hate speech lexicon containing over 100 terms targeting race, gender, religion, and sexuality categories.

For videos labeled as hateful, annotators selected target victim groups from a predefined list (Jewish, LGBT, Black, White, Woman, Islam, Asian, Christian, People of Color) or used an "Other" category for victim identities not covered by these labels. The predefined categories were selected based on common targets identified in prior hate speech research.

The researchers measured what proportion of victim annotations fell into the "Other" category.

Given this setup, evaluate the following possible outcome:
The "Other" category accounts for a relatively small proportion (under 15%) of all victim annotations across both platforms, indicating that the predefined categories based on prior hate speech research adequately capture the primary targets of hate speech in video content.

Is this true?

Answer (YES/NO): NO